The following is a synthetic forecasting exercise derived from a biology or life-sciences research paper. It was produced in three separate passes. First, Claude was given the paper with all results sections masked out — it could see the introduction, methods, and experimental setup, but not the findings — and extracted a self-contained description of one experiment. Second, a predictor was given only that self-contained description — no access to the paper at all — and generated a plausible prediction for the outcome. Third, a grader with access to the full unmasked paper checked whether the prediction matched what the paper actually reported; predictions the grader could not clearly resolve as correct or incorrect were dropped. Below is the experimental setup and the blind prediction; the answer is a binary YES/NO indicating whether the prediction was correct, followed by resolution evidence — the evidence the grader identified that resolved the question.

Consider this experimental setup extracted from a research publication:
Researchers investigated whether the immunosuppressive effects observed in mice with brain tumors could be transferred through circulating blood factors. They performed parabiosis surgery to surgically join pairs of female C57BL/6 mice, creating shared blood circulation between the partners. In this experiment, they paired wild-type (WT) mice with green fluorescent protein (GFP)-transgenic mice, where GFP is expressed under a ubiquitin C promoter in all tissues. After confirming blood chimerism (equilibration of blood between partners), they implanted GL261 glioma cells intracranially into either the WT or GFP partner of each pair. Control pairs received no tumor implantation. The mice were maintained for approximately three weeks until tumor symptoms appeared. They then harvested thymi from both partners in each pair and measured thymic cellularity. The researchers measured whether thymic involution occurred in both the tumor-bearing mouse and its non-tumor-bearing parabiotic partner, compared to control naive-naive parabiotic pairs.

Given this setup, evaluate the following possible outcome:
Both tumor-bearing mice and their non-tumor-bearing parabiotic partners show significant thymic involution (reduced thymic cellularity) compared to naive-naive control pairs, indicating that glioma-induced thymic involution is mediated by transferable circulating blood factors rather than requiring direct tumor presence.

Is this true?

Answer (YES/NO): YES